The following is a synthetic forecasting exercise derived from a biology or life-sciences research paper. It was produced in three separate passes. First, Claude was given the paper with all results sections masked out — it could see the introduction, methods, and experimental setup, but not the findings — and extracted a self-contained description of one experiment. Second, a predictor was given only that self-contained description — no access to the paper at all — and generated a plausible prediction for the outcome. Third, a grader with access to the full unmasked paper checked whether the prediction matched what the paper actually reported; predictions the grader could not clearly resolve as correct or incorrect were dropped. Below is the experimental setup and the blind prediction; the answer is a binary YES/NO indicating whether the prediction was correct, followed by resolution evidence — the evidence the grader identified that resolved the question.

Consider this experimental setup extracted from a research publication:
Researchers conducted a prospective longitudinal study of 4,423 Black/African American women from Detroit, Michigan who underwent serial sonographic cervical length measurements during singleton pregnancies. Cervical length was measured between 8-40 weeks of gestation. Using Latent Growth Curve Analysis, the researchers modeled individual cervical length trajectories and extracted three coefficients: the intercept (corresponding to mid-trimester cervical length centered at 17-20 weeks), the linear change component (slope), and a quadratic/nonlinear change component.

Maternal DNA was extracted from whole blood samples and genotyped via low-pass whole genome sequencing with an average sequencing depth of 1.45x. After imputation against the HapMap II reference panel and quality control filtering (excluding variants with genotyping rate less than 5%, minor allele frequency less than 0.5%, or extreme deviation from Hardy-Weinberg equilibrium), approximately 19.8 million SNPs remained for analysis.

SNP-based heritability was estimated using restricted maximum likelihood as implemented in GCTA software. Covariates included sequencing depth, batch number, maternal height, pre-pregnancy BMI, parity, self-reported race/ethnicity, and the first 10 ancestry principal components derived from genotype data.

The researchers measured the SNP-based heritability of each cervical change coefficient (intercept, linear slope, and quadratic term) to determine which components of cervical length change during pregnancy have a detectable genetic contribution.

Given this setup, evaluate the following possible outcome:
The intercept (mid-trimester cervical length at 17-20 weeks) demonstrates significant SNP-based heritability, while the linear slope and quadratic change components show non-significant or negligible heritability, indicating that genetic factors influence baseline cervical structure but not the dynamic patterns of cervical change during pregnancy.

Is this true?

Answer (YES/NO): NO